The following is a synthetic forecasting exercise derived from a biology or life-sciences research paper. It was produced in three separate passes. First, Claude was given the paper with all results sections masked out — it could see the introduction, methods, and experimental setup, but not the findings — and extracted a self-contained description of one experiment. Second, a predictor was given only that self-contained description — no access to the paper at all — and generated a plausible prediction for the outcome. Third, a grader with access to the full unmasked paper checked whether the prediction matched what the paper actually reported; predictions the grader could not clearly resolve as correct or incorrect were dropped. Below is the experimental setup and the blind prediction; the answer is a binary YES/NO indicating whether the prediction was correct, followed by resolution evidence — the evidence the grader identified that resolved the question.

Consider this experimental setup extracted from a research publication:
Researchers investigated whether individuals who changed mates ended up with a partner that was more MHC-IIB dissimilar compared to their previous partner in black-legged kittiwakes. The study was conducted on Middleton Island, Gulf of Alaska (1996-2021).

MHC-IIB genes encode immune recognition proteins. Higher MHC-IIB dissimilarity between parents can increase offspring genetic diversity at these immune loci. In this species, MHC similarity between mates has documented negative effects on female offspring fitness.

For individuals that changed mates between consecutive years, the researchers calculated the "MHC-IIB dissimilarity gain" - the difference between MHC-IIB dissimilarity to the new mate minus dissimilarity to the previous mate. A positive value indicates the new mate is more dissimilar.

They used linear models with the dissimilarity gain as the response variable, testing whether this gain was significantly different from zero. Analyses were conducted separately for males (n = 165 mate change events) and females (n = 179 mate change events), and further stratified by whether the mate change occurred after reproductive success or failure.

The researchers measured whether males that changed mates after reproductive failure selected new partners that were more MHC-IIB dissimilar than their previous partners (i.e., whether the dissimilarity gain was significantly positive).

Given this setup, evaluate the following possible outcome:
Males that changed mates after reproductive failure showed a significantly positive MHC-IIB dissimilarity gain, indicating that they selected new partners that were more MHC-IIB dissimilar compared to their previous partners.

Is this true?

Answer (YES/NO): NO